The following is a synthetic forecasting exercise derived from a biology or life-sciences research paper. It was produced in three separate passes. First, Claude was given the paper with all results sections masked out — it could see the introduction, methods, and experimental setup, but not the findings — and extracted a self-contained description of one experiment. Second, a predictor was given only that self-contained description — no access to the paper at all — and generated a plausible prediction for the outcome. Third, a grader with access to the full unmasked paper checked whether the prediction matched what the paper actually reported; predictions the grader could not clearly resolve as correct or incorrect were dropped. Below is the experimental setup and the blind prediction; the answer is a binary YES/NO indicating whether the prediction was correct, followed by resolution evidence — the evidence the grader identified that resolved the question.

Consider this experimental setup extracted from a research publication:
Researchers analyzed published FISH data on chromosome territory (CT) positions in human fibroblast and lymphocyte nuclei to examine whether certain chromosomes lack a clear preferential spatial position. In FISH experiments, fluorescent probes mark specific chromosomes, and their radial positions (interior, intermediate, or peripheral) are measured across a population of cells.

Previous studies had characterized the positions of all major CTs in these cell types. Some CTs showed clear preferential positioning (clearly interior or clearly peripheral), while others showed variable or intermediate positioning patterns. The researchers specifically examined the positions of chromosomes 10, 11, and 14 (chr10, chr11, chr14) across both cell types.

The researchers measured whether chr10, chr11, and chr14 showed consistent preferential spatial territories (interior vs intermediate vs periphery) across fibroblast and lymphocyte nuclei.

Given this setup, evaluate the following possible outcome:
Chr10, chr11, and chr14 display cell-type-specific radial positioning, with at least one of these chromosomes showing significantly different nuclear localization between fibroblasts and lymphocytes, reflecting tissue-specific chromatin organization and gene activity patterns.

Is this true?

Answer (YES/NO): NO